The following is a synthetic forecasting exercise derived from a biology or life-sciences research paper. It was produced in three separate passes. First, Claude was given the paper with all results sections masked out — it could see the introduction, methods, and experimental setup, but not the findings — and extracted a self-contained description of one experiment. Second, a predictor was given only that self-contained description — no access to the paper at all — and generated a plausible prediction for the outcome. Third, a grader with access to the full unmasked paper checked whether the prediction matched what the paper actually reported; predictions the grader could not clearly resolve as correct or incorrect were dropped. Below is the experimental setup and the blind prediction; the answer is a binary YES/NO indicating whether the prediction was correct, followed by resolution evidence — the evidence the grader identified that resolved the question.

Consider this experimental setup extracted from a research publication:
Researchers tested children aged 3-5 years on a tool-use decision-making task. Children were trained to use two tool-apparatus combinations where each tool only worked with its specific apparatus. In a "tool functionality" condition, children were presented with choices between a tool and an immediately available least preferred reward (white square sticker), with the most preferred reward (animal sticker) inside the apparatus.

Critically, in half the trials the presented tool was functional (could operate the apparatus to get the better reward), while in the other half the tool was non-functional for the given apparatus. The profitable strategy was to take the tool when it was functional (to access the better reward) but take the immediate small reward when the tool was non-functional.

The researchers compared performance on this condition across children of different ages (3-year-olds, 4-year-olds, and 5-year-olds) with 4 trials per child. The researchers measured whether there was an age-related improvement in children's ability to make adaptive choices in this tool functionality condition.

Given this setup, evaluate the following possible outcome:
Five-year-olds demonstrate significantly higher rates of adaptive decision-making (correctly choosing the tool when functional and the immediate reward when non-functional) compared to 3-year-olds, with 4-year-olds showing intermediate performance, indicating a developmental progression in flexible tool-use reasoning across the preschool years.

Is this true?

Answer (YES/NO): NO